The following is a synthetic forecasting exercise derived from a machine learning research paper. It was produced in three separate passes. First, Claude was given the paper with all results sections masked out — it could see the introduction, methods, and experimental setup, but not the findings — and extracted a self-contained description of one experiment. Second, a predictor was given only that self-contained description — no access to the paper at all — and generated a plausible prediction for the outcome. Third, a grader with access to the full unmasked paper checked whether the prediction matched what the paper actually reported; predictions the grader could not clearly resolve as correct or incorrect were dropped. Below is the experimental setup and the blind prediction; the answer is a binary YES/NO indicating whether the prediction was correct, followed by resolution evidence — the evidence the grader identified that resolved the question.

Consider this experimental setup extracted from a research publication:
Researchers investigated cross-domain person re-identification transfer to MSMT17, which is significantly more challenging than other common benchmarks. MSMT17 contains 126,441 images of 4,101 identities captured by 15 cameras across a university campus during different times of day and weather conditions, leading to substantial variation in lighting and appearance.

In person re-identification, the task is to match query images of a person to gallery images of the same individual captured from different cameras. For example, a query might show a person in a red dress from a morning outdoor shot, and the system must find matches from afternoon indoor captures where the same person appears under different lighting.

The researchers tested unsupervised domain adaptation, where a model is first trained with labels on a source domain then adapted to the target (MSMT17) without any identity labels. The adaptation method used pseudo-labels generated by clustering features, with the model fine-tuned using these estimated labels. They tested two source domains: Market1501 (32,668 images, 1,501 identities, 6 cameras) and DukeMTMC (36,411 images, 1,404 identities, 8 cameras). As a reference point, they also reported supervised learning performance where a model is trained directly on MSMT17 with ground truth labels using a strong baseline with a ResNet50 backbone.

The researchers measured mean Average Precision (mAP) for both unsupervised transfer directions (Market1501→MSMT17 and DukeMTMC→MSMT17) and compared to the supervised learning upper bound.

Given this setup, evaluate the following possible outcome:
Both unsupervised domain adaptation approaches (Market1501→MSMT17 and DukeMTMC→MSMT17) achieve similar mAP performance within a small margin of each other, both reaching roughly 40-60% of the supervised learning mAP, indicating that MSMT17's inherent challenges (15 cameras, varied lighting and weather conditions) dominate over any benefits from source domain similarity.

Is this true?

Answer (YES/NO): YES